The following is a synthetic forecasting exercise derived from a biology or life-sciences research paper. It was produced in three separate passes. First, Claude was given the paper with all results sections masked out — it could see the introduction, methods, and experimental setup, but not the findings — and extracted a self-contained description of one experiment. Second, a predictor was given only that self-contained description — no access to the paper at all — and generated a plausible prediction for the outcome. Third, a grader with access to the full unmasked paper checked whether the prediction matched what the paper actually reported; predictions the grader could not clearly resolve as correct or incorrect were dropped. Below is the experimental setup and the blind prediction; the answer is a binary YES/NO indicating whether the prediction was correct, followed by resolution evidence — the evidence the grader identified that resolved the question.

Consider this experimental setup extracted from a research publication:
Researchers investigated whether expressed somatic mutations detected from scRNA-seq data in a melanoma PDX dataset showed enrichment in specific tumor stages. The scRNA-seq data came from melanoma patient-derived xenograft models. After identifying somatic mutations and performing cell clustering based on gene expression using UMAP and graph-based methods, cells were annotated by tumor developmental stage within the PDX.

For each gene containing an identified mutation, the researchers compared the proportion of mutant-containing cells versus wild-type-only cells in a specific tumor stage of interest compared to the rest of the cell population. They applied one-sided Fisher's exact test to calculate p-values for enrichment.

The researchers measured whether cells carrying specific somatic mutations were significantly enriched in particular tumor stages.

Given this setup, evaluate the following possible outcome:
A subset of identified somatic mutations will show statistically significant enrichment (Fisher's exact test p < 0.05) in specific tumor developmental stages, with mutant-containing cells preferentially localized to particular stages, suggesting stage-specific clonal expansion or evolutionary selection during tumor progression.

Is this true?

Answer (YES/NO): YES